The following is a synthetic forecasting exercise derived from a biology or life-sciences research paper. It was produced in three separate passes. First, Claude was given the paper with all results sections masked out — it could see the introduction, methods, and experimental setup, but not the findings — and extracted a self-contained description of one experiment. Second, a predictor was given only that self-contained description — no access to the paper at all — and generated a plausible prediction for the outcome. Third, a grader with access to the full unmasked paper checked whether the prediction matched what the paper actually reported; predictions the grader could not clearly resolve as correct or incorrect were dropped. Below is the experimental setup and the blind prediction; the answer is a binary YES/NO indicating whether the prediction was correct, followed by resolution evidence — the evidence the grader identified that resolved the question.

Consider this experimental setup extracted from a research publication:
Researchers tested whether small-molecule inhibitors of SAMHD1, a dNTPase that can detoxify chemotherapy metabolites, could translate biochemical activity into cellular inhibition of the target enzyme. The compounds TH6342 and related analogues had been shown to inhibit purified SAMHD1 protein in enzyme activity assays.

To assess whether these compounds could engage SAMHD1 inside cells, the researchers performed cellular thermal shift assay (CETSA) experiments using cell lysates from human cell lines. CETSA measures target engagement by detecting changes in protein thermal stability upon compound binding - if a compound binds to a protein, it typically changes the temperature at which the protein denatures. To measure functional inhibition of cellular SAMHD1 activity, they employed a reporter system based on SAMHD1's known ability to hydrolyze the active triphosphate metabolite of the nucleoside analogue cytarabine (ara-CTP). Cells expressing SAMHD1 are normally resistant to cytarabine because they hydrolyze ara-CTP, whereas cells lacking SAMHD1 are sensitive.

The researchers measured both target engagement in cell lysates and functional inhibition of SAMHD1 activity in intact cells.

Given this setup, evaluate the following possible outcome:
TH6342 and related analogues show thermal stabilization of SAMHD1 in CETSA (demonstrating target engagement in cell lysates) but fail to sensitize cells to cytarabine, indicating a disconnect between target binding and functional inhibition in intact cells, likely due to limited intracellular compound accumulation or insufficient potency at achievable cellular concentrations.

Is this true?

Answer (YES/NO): YES